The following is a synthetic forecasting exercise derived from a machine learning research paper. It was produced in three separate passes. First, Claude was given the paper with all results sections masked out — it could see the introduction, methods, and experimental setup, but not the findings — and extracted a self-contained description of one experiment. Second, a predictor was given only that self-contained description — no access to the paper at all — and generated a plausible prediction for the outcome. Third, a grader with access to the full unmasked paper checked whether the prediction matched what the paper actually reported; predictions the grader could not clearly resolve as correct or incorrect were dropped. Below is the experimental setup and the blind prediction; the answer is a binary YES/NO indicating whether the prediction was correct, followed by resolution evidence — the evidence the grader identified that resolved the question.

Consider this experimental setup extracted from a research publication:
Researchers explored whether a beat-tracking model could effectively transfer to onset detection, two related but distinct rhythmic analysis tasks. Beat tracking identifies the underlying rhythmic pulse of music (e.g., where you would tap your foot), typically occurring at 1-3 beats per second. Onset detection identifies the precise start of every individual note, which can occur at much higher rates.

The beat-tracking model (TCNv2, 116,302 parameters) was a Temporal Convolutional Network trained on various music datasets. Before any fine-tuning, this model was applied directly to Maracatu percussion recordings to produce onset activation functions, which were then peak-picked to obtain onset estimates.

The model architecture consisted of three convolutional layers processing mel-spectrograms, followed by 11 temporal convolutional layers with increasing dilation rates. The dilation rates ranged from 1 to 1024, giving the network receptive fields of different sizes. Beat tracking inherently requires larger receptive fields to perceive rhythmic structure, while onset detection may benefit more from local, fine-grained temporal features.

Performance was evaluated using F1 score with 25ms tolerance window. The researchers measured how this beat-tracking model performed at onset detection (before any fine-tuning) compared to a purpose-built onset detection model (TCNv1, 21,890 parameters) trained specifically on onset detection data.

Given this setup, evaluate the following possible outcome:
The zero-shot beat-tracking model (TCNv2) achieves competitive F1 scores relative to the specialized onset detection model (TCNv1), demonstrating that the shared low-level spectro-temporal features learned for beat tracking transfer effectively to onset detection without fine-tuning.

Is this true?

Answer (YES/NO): NO